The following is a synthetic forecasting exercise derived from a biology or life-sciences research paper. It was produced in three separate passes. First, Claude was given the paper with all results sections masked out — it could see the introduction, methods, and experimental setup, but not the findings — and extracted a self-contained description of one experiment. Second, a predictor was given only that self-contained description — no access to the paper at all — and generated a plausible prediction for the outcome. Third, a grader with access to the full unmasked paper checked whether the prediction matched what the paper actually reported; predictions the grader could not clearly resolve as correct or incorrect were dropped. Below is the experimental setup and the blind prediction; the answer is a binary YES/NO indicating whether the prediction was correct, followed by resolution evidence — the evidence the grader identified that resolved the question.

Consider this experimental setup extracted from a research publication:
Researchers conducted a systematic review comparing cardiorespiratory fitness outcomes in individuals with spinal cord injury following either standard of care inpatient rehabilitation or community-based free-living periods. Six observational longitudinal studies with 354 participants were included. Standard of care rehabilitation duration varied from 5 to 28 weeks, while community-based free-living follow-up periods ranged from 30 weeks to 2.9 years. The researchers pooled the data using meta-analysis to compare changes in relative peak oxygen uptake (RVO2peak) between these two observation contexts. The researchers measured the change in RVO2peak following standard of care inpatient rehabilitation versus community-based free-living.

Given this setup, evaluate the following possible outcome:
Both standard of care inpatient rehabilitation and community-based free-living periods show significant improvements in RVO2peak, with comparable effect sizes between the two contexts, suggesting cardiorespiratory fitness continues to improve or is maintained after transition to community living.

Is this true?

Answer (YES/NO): NO